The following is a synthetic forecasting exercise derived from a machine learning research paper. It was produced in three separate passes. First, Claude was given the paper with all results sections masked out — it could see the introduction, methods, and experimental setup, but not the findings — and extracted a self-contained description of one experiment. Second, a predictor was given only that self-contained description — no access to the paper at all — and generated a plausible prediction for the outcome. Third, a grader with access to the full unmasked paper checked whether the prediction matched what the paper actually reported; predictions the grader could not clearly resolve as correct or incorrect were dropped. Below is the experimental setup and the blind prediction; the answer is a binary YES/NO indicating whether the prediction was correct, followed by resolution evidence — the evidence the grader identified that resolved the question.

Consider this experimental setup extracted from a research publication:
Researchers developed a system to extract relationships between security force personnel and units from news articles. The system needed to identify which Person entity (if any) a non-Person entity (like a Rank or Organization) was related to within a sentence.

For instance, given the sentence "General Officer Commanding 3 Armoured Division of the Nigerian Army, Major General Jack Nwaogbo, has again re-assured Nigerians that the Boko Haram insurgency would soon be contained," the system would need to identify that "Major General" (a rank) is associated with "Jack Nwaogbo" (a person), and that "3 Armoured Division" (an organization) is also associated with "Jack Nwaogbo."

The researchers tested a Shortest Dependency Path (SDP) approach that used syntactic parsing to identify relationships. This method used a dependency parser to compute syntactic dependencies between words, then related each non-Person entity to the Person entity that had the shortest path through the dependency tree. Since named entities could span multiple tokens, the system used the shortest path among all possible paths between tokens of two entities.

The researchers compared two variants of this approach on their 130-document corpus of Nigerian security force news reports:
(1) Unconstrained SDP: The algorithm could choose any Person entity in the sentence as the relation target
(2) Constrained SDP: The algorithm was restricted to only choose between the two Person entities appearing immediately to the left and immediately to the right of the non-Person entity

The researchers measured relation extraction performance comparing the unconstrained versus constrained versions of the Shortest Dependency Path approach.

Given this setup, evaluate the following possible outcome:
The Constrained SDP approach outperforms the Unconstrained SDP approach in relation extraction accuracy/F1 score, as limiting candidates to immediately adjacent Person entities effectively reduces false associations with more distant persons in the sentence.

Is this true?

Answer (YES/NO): YES